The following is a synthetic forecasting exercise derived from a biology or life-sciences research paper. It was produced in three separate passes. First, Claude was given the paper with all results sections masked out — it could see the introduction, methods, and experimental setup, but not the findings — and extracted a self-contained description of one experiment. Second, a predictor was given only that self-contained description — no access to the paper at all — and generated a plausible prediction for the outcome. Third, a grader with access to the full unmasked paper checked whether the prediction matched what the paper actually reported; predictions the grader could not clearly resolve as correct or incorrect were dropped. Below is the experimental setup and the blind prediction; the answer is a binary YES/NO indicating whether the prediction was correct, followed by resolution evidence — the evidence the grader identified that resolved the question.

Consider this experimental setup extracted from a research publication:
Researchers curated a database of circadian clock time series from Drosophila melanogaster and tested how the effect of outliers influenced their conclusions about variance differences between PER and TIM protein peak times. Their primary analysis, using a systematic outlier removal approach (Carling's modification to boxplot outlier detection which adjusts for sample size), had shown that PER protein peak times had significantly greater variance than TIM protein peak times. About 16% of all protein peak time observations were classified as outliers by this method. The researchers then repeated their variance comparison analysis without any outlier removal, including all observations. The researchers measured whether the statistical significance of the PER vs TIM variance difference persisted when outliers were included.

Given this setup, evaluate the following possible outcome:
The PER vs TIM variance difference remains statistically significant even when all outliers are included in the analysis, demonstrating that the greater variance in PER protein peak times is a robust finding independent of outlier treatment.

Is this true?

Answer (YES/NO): NO